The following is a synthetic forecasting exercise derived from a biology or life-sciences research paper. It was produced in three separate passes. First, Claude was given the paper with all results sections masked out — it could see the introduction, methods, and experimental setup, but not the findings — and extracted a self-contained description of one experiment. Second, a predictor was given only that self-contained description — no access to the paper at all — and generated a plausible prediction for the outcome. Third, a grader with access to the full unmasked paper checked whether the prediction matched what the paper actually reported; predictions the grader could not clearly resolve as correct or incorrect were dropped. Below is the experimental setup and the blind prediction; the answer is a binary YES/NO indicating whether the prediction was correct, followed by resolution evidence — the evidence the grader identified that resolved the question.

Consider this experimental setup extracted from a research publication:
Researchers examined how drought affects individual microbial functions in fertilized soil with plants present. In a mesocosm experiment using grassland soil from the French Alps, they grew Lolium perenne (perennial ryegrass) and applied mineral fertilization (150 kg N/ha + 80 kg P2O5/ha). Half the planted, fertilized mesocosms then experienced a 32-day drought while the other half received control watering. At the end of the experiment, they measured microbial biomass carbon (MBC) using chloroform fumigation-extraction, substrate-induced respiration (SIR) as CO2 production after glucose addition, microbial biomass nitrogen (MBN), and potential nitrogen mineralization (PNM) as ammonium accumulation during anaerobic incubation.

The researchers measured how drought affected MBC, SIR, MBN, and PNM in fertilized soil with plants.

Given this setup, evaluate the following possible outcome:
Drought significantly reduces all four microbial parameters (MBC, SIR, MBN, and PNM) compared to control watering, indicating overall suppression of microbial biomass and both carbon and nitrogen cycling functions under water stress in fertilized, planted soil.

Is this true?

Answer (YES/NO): YES